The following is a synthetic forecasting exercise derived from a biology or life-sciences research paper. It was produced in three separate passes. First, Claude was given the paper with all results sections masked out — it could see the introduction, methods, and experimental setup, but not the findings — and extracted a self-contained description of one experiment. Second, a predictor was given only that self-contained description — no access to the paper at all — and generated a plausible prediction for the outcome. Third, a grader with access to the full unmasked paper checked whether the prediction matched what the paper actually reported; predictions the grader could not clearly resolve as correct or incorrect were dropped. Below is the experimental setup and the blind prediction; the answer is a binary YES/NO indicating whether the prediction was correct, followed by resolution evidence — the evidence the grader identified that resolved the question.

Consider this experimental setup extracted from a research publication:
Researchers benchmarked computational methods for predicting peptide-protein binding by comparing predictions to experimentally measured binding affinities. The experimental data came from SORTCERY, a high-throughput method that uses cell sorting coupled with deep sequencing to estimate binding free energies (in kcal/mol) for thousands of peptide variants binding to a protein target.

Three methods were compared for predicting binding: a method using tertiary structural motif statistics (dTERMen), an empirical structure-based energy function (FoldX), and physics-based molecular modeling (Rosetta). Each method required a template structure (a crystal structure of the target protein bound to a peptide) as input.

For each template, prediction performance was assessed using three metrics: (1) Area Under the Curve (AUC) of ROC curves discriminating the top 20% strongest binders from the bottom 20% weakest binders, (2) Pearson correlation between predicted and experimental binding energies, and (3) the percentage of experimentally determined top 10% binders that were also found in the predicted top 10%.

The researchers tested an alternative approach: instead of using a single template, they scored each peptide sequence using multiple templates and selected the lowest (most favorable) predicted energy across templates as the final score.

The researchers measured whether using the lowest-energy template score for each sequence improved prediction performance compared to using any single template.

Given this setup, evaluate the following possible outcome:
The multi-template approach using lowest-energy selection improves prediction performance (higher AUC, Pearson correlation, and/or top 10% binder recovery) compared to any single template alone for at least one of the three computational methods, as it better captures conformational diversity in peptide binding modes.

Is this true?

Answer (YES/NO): YES